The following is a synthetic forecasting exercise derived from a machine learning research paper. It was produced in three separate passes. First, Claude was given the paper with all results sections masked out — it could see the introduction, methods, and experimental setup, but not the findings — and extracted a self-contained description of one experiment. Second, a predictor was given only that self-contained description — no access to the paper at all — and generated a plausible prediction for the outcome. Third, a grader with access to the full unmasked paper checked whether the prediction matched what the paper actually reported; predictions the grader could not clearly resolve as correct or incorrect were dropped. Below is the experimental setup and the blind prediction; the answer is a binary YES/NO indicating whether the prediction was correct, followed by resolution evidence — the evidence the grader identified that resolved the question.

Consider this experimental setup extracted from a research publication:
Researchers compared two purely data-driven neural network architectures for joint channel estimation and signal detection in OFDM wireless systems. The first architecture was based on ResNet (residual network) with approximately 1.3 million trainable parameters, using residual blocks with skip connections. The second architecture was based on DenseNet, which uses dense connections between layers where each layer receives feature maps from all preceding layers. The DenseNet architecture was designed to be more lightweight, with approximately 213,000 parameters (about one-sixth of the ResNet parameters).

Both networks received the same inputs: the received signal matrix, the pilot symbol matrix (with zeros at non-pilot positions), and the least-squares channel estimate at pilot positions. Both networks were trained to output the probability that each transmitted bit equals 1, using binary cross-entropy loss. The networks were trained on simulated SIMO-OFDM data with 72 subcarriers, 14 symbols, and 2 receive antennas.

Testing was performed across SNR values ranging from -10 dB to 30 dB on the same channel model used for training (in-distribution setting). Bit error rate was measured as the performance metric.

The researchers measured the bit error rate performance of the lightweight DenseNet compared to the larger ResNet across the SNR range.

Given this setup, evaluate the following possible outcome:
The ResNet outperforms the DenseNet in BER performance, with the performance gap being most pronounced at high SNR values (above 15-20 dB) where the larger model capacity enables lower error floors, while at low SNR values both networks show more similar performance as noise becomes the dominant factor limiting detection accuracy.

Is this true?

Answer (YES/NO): NO